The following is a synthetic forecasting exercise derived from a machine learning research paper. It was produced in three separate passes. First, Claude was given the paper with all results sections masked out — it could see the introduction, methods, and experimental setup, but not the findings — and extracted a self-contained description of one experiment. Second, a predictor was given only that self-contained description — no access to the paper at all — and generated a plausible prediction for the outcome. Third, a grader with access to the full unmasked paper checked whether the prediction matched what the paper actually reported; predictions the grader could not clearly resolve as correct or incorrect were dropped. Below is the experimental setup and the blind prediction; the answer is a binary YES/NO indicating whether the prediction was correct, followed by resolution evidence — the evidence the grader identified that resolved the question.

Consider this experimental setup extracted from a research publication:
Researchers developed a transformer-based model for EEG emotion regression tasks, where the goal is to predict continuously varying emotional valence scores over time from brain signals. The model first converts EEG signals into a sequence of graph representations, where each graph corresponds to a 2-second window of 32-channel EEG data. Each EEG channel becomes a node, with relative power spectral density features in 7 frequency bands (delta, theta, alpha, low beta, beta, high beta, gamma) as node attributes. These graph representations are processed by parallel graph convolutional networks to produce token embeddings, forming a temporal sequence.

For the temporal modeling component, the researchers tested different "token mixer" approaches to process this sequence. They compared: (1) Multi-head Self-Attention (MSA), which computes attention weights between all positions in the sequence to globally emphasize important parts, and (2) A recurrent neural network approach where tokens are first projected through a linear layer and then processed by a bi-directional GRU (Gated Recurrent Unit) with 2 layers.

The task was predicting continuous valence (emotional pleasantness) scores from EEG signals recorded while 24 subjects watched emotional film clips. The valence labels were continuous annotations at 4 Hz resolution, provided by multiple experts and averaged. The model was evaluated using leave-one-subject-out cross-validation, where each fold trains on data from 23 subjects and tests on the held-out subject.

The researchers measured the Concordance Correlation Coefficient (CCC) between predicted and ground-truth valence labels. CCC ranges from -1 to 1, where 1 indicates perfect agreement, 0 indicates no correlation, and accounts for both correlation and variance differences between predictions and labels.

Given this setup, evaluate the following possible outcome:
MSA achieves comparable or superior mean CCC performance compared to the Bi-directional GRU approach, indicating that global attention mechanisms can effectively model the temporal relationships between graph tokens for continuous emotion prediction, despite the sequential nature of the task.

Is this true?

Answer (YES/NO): NO